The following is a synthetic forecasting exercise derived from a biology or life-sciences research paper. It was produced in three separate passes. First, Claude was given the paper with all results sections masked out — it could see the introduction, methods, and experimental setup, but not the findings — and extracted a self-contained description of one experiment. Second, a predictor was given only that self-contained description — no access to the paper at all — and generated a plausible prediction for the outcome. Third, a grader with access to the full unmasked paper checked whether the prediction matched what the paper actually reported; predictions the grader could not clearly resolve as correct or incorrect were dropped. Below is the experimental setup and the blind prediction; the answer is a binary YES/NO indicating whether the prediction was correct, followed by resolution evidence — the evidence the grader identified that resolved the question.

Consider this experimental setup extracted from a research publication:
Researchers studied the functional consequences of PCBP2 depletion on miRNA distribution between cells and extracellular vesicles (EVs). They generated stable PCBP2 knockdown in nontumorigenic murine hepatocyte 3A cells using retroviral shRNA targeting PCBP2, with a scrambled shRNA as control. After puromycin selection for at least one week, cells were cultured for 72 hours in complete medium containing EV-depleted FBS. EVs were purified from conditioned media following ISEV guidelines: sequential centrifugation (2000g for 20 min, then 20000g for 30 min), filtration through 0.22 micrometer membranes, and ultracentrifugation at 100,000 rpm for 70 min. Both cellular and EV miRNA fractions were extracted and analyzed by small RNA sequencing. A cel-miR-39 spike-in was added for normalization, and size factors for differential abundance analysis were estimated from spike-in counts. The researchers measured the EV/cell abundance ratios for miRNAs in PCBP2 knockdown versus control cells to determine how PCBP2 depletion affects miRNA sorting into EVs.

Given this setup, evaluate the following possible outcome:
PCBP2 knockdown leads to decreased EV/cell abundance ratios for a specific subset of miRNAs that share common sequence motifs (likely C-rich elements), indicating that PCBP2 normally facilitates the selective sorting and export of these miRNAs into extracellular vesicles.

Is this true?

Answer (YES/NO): NO